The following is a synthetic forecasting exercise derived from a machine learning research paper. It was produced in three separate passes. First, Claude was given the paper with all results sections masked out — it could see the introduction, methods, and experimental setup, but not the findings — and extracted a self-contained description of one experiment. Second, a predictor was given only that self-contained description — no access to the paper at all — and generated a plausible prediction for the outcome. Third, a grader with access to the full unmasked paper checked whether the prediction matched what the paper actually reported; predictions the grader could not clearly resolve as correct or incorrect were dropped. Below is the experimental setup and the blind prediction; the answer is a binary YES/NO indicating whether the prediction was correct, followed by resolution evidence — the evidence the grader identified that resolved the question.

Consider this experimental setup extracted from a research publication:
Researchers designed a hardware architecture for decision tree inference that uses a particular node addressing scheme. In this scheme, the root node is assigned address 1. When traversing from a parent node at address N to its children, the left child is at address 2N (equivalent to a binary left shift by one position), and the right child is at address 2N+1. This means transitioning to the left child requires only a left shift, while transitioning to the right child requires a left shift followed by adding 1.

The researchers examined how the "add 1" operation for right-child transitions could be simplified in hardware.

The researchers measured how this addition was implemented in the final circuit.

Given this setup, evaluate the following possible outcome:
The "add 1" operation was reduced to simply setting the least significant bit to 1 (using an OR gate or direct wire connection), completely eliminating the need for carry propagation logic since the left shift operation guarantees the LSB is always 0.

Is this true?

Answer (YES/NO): YES